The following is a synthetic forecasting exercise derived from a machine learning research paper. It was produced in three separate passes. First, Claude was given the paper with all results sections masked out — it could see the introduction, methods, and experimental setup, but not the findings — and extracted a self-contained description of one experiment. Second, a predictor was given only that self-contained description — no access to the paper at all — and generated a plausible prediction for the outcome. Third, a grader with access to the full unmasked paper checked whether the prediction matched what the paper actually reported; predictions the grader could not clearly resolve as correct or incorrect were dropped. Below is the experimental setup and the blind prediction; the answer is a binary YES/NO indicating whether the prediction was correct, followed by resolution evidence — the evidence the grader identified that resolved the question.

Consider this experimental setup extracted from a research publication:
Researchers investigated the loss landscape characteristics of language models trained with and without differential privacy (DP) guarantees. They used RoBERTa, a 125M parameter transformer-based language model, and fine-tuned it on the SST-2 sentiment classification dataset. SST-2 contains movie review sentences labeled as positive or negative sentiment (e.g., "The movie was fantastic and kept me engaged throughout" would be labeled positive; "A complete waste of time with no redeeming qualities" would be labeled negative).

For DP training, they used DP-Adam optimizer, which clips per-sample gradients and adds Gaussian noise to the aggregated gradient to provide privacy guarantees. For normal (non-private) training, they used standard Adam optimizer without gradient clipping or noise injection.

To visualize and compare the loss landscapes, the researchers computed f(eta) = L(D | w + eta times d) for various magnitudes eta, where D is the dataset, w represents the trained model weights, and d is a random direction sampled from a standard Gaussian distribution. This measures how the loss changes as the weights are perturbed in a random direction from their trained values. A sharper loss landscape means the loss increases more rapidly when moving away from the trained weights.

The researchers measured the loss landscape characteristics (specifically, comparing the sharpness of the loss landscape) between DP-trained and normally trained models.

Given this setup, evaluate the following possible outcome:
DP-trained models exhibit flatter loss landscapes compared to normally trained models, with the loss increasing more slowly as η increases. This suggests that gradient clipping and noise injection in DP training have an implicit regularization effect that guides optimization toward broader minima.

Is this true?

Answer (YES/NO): NO